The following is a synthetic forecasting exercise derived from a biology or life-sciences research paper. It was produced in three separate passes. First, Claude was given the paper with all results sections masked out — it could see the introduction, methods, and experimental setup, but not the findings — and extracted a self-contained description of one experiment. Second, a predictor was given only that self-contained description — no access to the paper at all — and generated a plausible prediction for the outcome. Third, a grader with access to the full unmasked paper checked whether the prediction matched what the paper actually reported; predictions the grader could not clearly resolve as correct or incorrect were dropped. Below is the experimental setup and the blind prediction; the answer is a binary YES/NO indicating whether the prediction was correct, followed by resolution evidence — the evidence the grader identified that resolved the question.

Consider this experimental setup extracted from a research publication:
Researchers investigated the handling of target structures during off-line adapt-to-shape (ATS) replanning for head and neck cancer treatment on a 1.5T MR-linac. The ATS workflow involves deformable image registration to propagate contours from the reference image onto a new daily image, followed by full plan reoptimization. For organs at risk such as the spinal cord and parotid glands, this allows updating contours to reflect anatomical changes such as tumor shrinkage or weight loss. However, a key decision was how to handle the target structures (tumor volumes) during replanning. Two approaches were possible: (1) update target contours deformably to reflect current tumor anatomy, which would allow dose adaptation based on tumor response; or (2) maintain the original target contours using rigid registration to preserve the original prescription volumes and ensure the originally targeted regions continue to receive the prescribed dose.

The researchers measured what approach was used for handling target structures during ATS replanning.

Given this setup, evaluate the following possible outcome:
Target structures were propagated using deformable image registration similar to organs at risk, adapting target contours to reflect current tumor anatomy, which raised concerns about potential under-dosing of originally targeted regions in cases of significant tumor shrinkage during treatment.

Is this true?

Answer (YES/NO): NO